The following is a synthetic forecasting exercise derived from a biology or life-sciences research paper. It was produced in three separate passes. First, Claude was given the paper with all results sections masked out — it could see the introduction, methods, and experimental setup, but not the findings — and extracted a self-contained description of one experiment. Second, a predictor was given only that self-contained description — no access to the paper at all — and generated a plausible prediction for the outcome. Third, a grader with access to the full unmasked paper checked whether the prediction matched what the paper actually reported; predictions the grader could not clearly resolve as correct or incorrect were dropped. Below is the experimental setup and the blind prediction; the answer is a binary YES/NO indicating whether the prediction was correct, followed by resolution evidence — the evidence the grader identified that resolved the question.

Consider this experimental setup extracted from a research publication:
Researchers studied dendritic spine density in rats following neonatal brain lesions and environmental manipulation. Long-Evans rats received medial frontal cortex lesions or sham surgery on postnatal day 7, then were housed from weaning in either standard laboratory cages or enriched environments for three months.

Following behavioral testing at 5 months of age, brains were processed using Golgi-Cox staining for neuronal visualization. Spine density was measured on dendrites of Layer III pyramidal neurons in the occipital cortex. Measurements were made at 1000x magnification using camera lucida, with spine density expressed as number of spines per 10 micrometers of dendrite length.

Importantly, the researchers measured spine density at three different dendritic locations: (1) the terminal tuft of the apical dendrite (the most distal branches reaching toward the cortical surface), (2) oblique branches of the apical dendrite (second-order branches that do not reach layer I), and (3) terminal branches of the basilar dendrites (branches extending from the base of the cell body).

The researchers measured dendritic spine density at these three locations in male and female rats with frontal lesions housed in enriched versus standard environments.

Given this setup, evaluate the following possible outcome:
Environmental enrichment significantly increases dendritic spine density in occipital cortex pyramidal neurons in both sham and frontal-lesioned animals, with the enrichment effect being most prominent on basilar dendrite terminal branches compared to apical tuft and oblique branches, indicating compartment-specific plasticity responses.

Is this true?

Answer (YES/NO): NO